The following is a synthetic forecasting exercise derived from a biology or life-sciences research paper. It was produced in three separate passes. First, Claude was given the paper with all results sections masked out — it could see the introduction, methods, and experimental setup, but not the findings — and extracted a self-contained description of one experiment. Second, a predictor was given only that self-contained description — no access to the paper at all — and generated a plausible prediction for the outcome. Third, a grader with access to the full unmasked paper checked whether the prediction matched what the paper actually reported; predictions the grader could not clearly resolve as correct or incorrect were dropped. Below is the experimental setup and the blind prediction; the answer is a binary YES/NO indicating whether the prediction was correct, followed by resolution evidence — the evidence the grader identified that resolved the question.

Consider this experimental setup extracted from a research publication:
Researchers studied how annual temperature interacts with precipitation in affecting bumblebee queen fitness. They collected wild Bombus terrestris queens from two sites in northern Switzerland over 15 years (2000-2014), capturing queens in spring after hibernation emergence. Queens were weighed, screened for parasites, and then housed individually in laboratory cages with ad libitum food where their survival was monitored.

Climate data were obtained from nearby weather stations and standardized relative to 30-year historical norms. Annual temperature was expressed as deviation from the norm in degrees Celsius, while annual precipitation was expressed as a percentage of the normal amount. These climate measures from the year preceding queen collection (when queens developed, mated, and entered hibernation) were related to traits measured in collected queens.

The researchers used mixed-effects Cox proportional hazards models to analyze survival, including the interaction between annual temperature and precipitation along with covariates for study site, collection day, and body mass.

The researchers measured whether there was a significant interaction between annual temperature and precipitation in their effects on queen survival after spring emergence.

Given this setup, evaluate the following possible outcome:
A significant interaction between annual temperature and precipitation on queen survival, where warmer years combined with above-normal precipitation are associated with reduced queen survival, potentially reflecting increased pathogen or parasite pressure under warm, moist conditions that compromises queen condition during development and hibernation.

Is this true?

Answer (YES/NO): NO